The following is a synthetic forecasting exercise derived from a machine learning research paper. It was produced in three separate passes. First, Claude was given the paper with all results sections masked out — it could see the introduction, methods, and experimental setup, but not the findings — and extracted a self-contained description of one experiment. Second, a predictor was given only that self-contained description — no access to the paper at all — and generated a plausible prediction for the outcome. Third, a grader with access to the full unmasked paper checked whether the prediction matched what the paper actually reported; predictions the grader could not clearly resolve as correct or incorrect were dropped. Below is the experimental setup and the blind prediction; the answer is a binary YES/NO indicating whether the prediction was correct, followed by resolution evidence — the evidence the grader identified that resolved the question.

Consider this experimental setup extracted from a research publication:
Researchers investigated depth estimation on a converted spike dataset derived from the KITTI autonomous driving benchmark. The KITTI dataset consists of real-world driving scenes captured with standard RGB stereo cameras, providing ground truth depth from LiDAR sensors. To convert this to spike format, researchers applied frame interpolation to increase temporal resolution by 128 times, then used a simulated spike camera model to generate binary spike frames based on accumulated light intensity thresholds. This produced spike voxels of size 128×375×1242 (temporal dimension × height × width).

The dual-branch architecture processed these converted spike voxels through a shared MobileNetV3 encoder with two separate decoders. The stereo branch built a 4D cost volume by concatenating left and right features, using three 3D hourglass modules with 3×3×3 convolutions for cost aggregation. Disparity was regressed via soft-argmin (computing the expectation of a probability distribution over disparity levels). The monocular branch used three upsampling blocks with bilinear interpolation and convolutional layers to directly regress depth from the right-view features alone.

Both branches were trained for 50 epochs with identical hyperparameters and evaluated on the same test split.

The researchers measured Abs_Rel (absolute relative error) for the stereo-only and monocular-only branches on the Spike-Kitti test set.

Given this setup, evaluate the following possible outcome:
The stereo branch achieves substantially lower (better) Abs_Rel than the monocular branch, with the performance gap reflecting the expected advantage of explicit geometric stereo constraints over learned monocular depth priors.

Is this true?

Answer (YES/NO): YES